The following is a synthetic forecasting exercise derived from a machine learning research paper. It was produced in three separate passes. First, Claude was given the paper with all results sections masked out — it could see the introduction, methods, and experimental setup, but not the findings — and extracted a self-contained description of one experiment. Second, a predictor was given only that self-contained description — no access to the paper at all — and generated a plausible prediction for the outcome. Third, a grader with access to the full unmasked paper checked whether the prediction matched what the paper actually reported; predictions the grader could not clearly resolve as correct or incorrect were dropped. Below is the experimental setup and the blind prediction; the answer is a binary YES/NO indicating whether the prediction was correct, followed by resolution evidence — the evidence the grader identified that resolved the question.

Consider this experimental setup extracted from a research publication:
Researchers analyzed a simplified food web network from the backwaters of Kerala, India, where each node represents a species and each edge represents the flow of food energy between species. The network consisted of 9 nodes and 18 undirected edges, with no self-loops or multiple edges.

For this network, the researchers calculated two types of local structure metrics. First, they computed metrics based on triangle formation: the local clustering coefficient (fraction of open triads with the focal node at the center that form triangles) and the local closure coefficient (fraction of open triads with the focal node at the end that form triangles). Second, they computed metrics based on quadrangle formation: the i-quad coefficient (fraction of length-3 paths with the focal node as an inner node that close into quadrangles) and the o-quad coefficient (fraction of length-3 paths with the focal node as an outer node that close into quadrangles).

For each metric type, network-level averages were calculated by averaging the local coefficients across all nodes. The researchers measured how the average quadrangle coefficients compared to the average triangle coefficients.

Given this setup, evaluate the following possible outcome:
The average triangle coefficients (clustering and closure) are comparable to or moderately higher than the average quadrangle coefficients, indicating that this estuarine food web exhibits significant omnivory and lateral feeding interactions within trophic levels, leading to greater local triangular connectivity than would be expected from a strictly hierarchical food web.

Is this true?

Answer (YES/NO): NO